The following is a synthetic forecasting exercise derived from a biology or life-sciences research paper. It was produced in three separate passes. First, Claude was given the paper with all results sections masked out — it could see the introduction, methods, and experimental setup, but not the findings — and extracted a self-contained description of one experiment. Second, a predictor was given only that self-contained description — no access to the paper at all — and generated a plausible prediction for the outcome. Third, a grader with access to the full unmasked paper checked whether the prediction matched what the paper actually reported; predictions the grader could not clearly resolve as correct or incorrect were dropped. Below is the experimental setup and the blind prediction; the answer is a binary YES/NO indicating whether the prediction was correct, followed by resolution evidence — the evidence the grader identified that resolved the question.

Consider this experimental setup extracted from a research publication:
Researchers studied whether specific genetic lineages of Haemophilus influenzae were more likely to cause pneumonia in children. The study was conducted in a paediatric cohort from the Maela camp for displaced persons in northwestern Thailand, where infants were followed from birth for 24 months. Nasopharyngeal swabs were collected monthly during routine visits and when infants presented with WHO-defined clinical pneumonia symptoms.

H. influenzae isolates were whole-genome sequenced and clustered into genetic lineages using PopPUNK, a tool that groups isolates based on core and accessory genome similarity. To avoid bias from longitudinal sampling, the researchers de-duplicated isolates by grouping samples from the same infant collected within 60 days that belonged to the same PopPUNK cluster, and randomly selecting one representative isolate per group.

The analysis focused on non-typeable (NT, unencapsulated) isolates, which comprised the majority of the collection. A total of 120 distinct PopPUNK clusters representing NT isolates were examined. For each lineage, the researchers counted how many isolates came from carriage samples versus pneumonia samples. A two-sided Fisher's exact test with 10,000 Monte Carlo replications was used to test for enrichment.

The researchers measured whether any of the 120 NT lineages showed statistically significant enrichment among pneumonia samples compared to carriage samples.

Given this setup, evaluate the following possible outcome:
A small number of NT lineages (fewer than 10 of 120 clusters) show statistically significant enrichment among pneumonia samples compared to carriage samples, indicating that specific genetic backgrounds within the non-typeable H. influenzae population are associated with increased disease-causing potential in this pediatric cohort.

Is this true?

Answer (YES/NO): NO